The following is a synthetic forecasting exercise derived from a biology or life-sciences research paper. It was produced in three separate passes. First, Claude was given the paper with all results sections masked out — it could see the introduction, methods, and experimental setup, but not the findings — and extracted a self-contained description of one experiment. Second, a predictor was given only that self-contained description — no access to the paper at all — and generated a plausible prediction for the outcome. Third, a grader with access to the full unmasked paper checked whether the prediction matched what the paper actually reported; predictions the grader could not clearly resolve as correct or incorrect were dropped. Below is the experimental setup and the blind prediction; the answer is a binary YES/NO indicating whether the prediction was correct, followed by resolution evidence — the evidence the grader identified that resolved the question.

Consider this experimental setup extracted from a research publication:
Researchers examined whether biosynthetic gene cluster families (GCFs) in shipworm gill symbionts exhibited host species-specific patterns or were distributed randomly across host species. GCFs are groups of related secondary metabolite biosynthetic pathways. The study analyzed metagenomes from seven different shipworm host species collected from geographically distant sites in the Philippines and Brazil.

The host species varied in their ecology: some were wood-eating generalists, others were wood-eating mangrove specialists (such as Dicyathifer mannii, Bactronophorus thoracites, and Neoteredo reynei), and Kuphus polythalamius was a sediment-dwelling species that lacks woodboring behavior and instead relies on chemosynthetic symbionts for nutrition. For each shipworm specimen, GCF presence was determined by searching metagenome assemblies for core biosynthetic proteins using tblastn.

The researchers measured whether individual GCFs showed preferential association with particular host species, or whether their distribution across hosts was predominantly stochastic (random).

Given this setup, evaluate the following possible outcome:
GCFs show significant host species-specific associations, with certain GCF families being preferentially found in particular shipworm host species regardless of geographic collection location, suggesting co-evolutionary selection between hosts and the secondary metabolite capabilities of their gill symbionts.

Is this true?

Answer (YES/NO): NO